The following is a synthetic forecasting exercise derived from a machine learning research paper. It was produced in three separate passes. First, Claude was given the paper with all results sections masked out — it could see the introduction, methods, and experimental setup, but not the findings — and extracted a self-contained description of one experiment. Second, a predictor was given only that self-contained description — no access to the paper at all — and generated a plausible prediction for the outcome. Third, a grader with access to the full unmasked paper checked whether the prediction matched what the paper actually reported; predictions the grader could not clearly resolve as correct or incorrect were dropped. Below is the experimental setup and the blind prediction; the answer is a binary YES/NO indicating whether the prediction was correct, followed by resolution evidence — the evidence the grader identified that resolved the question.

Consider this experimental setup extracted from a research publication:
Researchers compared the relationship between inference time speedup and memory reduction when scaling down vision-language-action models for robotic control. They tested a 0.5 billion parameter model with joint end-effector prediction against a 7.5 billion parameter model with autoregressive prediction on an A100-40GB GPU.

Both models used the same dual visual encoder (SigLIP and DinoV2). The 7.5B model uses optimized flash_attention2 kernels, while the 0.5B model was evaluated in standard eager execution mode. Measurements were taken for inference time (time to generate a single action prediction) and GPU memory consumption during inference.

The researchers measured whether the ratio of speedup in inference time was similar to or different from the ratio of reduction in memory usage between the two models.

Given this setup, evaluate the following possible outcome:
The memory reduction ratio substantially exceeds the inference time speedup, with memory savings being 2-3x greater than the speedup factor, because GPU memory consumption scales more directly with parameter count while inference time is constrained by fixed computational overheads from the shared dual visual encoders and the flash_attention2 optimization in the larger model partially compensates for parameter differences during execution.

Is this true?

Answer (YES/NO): NO